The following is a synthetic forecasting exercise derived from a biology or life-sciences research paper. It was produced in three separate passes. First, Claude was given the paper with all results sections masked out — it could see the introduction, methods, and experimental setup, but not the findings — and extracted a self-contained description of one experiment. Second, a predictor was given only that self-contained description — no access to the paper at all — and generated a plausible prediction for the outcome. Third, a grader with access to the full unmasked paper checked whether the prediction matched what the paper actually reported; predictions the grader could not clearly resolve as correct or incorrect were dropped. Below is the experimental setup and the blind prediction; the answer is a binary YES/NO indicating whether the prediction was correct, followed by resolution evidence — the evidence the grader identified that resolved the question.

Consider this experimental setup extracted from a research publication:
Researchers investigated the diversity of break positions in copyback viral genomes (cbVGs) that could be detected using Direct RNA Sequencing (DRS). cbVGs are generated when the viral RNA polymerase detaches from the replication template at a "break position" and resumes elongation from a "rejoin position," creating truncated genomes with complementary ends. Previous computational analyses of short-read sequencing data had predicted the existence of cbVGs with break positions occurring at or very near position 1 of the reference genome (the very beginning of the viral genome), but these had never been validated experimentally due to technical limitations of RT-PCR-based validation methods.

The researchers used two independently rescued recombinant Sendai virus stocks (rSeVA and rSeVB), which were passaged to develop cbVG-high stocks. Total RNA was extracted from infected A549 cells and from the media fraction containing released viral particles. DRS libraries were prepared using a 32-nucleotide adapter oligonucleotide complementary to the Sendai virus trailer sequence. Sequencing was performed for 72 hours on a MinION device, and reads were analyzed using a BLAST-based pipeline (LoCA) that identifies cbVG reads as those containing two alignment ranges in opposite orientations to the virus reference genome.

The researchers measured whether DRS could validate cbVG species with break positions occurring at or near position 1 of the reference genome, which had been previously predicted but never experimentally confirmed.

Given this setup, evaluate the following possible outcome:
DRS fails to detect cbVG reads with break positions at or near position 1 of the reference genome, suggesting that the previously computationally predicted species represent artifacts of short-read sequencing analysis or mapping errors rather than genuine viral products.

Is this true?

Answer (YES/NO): NO